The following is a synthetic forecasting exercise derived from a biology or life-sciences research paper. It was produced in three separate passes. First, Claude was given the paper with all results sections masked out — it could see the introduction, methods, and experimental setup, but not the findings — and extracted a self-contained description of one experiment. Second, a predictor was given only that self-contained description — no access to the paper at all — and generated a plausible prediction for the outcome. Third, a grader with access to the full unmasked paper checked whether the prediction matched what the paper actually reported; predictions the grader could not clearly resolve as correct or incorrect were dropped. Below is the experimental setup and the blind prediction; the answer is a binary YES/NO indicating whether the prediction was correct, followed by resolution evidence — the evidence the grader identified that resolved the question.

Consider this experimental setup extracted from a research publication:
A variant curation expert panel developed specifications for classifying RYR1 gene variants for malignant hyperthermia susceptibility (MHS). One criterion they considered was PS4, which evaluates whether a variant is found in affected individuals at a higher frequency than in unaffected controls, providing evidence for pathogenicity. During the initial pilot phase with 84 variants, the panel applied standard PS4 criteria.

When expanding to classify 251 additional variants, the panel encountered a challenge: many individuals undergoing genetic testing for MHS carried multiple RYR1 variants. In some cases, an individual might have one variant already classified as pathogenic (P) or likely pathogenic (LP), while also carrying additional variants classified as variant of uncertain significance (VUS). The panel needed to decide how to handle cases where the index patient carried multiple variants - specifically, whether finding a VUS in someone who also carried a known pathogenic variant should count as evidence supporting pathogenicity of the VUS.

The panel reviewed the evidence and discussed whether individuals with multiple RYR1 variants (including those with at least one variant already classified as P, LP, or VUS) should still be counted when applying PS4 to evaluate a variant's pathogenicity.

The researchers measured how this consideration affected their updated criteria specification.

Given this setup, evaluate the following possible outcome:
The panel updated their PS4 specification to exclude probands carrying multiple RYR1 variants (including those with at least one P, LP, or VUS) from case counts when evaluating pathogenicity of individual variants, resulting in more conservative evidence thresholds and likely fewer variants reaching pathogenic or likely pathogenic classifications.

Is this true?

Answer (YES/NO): YES